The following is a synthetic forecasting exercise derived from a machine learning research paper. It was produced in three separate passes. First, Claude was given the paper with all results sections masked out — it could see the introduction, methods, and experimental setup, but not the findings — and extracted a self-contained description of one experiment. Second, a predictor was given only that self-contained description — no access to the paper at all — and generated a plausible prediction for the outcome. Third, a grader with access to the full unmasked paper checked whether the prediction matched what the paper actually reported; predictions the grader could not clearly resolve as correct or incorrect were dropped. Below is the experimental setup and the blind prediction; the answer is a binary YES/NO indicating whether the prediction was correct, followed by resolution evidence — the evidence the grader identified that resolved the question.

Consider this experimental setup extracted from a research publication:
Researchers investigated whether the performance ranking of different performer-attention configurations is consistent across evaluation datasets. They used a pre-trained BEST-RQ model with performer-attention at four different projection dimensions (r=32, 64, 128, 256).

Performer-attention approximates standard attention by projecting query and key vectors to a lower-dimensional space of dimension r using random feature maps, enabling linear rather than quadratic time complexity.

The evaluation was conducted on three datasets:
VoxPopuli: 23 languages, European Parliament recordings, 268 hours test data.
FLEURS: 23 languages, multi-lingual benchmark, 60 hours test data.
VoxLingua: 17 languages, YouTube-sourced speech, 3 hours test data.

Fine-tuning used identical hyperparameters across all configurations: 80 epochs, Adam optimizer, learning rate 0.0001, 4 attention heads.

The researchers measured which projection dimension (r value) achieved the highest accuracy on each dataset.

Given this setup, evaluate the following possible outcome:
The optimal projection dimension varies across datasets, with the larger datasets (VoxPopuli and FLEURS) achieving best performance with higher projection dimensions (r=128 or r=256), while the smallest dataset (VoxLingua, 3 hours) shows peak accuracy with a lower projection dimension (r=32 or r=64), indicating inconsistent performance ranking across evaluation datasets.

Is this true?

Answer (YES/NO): NO